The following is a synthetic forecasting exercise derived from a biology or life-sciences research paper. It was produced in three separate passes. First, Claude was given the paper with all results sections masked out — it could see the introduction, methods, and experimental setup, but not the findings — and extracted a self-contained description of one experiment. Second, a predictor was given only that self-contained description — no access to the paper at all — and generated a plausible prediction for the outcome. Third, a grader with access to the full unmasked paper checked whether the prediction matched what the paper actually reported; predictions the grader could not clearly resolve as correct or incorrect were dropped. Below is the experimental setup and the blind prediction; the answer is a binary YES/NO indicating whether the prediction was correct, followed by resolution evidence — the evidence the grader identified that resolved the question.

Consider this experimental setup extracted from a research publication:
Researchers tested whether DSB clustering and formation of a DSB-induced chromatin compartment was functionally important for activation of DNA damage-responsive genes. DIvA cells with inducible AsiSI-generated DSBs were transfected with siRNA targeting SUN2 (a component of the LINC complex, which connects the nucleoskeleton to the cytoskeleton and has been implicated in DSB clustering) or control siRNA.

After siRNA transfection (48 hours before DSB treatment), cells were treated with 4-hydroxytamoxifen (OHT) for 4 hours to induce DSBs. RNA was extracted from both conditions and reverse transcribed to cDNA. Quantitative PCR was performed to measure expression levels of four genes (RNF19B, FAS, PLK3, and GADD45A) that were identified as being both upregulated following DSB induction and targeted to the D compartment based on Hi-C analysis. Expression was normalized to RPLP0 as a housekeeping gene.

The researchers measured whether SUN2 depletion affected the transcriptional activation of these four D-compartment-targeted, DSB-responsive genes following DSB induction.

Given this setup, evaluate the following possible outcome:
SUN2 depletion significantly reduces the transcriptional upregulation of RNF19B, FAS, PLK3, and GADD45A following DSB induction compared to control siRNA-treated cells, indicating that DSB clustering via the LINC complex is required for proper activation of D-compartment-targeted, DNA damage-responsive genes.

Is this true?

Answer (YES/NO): YES